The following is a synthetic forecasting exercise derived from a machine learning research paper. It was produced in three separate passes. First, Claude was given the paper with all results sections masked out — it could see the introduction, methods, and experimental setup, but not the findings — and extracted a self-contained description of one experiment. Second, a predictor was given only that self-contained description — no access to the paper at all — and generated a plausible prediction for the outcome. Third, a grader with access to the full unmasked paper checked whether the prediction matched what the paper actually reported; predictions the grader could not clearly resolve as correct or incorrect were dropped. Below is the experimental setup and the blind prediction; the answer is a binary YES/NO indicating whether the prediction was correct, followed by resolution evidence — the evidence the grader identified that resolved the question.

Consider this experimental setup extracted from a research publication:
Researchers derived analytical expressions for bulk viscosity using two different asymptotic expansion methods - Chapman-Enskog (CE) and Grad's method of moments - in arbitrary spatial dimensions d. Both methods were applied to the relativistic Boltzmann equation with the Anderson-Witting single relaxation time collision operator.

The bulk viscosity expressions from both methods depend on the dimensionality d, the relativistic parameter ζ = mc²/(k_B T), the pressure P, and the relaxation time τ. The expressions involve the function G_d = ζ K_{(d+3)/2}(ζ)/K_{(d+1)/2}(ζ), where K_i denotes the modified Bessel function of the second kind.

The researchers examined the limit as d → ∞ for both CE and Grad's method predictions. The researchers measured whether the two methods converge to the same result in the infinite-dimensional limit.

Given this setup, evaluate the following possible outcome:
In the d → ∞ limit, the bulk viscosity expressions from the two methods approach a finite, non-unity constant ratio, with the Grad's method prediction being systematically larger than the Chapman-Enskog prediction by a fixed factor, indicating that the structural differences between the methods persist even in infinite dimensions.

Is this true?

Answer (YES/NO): NO